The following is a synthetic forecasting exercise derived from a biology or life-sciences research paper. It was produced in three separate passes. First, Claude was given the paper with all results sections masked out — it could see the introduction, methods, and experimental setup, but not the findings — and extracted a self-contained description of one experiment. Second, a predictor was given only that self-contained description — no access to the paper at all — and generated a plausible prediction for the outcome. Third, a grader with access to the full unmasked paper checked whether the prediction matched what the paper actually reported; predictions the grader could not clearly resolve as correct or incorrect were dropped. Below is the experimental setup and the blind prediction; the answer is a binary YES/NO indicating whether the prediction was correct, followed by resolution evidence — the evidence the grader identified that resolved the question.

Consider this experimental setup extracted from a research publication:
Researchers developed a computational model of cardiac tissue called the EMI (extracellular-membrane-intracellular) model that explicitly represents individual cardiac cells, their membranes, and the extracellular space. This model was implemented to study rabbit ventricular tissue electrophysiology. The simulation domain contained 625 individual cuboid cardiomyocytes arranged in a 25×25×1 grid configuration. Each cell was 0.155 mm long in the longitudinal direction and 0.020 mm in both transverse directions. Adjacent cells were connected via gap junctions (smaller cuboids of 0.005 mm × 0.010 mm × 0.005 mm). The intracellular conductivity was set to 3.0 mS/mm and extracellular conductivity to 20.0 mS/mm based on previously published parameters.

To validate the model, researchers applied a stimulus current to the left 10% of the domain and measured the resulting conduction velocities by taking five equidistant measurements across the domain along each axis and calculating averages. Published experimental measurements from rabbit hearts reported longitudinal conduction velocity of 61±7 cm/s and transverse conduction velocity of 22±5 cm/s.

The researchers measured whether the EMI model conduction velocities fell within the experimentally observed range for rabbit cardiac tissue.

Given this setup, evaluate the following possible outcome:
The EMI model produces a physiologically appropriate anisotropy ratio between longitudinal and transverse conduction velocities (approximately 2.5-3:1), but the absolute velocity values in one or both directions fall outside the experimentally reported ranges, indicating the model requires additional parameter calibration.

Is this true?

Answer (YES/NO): NO